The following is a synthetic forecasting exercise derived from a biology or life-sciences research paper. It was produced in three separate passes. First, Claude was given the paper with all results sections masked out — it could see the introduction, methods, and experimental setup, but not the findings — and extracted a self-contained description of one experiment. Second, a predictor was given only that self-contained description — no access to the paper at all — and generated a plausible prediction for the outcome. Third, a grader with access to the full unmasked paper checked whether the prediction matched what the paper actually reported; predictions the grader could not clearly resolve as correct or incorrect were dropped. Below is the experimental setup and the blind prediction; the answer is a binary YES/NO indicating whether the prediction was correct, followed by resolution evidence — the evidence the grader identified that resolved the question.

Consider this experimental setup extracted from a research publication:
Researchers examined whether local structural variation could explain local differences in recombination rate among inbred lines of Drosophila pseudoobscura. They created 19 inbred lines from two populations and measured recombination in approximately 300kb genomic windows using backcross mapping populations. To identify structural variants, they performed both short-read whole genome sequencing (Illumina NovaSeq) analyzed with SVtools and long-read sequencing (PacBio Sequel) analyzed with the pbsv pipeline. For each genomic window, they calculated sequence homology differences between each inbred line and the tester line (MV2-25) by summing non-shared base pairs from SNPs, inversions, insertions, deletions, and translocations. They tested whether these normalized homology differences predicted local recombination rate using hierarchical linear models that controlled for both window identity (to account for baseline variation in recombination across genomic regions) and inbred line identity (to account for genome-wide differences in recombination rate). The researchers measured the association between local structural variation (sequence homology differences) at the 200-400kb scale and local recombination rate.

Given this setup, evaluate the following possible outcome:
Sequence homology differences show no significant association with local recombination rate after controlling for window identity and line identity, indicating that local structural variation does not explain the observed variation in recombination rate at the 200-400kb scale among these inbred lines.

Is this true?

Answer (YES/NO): YES